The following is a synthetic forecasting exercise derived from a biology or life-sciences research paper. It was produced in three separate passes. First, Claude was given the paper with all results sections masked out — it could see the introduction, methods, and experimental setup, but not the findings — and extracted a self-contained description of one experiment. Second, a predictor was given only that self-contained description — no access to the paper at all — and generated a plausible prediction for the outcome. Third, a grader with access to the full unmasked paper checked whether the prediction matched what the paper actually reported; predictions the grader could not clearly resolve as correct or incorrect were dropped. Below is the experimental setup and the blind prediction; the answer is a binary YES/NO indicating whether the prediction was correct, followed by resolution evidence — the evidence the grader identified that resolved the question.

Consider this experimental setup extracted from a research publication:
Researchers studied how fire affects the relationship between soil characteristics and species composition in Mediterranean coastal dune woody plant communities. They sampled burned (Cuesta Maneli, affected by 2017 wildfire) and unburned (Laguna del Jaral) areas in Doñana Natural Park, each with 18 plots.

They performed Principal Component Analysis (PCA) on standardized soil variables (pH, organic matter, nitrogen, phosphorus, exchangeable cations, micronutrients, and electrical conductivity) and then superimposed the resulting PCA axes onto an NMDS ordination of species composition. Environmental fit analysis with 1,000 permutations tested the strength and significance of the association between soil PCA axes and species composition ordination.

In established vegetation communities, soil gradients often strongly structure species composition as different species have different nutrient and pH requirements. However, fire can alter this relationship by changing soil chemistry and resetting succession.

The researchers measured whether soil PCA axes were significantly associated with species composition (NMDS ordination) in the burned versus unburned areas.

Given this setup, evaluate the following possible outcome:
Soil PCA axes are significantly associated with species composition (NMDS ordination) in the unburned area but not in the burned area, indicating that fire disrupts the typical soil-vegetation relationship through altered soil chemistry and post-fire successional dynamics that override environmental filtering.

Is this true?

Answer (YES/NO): YES